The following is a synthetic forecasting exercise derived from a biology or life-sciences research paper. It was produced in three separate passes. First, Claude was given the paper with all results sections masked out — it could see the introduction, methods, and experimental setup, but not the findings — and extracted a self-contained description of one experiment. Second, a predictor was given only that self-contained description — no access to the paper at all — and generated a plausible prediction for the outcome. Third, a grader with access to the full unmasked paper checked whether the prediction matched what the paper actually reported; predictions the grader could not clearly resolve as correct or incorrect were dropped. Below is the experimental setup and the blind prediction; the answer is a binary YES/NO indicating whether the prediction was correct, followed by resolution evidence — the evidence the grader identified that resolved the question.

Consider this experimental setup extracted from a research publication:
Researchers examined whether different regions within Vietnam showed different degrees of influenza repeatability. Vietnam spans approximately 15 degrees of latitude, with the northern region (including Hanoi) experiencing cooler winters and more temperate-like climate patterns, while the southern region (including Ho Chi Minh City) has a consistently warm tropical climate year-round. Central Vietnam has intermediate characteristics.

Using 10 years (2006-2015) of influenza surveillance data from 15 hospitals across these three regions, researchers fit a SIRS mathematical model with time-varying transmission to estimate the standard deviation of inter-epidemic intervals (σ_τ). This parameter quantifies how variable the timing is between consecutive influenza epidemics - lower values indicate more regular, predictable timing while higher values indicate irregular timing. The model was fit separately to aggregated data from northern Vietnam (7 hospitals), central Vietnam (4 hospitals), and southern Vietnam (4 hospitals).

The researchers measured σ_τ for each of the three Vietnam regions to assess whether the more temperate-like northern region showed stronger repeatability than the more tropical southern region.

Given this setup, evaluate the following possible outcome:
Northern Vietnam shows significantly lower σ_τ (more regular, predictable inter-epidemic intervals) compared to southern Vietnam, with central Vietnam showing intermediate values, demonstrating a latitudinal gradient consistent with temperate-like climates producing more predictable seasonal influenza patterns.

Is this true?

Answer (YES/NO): NO